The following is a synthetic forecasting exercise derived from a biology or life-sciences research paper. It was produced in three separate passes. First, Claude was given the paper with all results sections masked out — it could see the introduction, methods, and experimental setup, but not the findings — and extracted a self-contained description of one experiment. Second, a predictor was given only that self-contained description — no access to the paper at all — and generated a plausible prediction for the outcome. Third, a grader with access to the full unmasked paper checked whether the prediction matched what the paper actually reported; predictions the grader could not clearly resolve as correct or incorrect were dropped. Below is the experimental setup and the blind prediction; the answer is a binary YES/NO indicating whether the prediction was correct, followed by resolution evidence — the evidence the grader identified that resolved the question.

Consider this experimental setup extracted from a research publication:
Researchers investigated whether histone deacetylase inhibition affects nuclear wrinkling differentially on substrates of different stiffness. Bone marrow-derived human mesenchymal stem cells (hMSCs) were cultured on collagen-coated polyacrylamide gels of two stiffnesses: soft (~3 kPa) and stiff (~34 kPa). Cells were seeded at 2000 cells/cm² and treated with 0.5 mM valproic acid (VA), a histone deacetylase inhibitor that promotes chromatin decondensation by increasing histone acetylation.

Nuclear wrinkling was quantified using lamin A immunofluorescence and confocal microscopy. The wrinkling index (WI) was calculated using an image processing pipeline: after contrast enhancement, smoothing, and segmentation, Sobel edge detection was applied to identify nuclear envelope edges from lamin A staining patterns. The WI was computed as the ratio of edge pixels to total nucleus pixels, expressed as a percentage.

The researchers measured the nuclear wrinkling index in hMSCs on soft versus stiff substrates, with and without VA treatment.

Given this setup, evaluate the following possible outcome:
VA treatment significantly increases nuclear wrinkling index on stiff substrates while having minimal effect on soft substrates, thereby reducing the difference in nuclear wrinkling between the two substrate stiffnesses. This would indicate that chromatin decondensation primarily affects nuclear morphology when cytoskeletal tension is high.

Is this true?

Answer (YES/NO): NO